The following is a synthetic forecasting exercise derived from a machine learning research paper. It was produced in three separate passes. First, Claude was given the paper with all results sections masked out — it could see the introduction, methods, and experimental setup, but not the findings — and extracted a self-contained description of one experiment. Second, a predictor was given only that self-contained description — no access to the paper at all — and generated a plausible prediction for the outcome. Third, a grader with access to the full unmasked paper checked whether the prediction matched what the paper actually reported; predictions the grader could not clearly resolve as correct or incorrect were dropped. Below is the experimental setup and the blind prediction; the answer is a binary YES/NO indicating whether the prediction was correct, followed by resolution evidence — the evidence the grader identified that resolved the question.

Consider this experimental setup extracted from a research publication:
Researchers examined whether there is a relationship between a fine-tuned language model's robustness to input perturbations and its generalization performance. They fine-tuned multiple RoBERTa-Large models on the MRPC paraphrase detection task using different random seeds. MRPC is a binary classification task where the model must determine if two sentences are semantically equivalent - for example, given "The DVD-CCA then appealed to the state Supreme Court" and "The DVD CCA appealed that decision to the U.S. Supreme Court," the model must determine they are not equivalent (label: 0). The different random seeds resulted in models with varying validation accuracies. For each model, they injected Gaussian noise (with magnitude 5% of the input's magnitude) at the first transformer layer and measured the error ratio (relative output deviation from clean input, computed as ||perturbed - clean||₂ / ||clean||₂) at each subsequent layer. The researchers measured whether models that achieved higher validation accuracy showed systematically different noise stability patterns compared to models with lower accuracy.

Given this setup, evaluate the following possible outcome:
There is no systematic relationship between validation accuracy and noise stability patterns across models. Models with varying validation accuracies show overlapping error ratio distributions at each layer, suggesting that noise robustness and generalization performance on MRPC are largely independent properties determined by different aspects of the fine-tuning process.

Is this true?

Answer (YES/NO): NO